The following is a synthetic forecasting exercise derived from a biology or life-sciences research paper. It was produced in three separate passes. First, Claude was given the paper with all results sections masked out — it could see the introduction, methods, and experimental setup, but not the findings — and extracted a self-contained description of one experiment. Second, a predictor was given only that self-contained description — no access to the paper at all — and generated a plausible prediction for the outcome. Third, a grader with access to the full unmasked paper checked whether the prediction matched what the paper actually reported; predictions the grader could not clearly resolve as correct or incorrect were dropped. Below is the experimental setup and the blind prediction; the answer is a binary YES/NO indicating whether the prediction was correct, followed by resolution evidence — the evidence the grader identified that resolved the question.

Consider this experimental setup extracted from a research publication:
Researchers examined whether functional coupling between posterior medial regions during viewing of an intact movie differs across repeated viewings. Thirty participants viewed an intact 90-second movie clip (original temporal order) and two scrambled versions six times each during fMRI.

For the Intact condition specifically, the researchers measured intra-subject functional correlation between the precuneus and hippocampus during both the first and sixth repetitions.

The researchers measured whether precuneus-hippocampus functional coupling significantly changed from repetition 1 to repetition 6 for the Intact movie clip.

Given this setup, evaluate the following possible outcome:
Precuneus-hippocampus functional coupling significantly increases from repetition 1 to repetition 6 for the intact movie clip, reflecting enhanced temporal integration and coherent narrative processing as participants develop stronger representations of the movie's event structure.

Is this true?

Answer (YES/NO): NO